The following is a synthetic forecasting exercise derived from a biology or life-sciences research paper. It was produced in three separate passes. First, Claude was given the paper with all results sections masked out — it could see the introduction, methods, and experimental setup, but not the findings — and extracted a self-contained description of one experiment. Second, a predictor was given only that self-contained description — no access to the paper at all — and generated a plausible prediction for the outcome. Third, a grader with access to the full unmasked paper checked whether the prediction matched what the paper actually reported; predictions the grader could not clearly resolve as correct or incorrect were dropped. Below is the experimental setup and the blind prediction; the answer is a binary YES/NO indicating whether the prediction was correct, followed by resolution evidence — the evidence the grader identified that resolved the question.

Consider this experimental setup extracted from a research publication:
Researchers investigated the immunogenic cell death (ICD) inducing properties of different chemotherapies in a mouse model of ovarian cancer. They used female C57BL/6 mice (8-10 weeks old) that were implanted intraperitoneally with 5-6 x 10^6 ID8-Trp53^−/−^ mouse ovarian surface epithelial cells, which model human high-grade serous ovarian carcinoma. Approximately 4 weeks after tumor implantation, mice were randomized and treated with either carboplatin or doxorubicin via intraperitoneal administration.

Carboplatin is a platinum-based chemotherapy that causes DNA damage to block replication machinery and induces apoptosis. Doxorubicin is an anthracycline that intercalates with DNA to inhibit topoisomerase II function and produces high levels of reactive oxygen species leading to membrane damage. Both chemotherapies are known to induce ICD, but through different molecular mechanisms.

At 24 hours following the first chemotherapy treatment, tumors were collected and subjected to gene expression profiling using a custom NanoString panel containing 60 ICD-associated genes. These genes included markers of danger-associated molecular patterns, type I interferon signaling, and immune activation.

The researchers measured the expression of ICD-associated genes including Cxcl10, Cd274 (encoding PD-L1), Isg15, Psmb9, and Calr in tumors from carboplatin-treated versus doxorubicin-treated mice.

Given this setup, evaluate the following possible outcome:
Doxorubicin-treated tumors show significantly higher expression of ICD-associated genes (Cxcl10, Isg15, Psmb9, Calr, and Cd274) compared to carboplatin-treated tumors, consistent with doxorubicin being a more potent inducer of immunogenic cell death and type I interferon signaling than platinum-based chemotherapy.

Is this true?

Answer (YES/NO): YES